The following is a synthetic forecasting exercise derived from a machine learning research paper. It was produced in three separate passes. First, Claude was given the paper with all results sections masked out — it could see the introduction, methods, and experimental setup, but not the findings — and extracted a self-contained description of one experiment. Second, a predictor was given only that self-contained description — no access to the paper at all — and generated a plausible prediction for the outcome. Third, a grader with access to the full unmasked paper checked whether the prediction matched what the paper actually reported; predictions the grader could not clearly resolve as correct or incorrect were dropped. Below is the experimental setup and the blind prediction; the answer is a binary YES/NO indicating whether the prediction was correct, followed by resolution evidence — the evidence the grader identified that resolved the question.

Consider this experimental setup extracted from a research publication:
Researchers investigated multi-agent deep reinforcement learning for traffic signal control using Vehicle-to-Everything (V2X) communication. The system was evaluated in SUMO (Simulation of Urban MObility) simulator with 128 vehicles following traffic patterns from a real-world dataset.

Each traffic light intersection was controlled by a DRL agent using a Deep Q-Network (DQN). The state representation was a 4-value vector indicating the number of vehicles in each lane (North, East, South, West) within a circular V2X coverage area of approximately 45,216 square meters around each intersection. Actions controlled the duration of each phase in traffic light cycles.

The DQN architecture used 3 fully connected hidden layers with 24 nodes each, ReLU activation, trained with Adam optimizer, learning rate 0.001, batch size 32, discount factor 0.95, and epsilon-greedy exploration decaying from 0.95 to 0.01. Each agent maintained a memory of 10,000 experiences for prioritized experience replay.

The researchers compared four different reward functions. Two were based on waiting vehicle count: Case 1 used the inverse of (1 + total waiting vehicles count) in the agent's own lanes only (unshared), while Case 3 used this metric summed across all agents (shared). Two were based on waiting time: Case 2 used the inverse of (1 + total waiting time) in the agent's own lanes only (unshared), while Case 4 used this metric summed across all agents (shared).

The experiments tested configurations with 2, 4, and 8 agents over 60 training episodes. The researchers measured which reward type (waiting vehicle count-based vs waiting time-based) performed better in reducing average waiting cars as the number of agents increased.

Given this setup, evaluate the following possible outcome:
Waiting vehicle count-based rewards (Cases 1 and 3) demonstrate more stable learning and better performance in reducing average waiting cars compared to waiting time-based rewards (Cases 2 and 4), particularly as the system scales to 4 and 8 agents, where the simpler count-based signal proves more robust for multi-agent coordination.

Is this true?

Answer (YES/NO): NO